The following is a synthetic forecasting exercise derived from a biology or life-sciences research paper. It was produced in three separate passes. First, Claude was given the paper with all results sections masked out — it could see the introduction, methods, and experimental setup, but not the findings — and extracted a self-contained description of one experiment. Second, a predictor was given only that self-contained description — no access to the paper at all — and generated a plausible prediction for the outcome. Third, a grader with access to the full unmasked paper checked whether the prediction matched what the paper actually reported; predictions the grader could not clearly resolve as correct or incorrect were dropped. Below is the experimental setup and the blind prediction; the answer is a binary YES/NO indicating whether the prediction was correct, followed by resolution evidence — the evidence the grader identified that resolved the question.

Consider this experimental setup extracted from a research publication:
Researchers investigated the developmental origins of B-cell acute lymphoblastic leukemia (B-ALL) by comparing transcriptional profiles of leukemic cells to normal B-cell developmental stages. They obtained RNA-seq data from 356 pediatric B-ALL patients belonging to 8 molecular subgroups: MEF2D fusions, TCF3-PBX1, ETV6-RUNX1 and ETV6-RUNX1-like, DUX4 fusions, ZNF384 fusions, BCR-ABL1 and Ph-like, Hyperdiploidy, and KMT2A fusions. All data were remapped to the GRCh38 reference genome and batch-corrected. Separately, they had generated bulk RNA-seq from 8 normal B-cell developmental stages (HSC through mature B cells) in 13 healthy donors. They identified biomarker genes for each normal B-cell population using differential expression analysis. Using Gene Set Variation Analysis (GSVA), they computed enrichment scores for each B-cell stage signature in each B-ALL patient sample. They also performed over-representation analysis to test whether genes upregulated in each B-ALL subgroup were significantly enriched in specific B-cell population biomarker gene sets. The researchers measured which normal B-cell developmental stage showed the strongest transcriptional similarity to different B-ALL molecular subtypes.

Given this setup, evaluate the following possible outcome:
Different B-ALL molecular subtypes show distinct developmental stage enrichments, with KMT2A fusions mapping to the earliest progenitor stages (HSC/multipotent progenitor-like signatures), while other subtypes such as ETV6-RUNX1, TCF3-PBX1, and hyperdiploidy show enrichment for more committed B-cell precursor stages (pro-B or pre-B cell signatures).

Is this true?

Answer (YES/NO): NO